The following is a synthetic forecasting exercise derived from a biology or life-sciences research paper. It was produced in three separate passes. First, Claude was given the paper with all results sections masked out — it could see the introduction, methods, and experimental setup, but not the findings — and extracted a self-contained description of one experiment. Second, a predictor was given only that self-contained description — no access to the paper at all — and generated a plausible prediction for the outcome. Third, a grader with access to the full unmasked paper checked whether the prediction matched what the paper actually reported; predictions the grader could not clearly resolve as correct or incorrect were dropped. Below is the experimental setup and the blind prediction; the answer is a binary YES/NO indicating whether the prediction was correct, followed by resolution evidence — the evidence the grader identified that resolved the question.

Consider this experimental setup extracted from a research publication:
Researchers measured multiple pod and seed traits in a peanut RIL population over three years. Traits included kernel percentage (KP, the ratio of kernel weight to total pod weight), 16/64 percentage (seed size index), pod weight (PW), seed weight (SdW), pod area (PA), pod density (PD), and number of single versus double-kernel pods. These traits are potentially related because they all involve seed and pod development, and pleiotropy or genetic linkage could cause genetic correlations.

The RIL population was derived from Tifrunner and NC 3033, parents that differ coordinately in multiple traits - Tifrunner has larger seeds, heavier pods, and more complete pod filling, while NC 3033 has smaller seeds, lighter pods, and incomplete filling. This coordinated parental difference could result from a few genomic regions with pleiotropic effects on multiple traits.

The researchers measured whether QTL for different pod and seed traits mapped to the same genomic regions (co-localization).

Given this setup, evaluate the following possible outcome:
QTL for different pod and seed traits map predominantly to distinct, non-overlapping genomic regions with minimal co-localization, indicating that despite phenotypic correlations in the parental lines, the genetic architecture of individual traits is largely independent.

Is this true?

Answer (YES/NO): NO